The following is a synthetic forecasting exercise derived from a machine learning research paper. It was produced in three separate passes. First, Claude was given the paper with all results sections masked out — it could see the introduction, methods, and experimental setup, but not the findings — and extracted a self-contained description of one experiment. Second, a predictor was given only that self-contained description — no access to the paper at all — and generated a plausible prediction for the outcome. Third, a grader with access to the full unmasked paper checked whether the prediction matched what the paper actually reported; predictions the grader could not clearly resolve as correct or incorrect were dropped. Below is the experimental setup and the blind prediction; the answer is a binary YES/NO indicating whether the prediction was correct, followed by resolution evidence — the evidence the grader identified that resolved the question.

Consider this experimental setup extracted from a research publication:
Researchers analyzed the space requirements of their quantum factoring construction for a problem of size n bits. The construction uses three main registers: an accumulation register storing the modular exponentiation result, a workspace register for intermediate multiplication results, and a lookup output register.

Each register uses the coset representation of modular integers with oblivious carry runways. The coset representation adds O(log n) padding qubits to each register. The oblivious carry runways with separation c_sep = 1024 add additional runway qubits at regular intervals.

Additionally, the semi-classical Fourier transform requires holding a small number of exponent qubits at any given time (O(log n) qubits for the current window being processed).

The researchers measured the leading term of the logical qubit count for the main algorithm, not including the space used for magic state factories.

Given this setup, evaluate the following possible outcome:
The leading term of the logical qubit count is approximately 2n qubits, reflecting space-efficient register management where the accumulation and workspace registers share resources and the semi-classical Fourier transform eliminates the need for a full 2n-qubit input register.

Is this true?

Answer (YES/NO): NO